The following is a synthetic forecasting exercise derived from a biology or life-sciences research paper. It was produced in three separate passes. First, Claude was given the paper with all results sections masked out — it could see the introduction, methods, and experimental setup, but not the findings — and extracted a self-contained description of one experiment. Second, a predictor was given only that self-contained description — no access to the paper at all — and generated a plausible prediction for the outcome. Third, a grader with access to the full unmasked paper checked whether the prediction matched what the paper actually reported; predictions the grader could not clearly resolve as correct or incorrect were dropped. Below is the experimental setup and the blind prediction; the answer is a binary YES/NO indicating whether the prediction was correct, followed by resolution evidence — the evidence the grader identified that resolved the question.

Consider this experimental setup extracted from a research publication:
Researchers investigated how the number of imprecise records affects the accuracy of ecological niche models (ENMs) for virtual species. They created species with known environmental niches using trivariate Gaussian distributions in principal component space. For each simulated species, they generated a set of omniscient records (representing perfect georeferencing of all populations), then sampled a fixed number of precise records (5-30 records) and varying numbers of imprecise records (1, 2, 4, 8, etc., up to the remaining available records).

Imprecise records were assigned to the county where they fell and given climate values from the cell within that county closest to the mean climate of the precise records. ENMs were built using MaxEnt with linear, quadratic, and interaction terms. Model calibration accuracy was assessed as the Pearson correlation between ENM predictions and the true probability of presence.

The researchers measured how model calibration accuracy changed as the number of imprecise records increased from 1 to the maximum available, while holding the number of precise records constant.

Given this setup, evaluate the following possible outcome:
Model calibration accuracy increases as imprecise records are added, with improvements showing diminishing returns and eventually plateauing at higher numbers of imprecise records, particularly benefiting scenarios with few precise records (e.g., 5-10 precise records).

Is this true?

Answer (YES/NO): YES